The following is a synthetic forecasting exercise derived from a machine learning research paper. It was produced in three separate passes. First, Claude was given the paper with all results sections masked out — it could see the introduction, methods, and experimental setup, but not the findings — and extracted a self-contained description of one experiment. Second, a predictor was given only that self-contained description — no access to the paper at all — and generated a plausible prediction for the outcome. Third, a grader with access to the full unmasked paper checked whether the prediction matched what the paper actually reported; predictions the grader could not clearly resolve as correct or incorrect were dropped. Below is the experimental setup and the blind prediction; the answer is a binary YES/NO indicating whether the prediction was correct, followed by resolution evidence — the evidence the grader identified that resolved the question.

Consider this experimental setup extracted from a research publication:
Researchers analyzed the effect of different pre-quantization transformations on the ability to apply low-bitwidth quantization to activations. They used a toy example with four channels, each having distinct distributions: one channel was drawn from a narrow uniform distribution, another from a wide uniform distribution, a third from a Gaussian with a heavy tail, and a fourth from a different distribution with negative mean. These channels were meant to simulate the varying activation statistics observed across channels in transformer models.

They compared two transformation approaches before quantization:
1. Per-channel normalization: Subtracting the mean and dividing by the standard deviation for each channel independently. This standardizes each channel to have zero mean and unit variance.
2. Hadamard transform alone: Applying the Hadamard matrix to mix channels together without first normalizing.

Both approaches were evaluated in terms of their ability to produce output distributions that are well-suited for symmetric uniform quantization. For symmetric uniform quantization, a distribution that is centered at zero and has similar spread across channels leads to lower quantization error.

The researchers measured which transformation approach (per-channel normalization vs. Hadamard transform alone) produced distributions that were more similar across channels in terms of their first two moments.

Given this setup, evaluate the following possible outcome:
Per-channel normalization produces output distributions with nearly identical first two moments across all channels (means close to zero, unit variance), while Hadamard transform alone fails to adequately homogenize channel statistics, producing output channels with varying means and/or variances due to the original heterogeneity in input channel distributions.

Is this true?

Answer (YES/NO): YES